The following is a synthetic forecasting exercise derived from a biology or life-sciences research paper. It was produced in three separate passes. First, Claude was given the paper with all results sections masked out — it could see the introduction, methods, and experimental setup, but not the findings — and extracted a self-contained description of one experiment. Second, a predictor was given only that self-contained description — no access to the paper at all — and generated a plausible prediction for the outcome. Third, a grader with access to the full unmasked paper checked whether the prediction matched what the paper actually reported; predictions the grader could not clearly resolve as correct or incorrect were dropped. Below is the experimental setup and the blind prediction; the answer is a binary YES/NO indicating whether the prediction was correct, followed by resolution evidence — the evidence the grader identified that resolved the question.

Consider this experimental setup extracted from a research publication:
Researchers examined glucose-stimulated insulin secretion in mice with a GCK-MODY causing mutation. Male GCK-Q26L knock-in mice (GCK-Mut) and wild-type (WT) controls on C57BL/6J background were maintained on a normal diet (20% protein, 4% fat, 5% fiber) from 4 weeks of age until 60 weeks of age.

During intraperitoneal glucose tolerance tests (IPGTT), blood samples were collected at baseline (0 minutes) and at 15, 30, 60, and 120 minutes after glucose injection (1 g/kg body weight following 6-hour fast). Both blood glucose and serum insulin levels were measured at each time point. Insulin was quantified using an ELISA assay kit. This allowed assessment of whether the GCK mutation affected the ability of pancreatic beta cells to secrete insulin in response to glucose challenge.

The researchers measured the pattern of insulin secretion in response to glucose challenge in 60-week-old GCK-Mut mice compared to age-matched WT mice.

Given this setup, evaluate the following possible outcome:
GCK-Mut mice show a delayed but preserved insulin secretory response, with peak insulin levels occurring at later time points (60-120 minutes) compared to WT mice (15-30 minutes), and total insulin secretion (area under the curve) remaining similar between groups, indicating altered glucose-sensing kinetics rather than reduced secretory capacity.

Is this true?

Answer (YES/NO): NO